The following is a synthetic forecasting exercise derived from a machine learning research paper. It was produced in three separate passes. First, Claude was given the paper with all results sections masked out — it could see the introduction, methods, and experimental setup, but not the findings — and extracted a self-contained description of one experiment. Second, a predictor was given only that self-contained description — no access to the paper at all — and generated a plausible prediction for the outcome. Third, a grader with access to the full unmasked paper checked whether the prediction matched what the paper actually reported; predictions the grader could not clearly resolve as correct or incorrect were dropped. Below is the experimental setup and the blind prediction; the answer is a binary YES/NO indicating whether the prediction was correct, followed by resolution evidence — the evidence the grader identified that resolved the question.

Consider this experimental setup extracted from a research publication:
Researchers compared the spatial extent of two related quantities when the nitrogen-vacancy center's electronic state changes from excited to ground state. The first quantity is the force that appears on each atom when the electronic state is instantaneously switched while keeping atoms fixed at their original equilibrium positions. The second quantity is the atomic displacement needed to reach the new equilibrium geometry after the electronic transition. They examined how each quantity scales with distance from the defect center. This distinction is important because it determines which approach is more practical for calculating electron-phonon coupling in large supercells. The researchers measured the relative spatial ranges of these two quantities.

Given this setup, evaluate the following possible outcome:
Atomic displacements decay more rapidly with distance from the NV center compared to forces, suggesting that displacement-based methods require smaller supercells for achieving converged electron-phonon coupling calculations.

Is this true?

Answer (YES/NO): NO